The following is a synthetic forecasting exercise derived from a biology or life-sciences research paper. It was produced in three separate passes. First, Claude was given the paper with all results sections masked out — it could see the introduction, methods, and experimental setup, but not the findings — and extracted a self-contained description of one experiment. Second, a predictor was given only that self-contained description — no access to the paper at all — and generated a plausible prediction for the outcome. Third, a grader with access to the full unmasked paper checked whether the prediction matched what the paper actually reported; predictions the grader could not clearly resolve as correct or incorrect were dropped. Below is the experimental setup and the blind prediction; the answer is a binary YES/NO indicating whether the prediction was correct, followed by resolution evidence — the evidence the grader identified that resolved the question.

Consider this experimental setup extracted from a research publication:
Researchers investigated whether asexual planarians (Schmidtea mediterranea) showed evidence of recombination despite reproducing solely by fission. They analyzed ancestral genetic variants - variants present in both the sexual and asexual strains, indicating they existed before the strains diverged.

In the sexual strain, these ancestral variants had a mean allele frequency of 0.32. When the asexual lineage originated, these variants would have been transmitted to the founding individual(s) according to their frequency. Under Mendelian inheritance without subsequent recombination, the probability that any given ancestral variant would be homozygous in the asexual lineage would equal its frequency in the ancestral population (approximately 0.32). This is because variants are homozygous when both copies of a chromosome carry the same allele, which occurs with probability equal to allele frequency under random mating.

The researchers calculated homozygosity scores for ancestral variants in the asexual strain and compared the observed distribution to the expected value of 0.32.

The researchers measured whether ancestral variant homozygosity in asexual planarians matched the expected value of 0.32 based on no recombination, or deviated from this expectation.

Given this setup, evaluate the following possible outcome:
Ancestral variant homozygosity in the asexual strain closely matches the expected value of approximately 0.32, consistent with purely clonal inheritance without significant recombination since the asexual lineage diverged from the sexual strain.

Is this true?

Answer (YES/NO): NO